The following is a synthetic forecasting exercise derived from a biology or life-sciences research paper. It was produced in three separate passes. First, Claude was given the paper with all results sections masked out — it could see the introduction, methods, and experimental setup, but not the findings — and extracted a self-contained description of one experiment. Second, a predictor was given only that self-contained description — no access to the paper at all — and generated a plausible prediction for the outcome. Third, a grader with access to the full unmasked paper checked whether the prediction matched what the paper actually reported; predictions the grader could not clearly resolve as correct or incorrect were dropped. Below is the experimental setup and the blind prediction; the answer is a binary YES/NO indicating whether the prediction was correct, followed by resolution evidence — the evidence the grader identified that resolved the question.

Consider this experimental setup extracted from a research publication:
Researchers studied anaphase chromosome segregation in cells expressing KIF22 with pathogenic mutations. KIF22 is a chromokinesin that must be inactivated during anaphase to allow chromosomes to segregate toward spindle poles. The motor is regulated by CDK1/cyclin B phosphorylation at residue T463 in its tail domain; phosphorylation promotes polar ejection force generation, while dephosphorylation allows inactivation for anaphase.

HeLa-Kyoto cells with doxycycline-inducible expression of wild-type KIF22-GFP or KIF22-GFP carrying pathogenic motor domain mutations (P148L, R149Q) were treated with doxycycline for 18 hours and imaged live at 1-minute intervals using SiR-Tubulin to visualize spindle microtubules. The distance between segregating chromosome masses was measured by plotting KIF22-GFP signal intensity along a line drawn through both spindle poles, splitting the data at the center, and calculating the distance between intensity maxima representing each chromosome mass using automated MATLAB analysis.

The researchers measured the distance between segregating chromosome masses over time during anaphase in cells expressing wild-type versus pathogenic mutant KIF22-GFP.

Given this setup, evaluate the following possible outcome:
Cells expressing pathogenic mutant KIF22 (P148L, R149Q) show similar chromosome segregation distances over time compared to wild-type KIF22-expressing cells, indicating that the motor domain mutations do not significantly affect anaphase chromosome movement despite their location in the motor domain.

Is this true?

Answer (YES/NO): NO